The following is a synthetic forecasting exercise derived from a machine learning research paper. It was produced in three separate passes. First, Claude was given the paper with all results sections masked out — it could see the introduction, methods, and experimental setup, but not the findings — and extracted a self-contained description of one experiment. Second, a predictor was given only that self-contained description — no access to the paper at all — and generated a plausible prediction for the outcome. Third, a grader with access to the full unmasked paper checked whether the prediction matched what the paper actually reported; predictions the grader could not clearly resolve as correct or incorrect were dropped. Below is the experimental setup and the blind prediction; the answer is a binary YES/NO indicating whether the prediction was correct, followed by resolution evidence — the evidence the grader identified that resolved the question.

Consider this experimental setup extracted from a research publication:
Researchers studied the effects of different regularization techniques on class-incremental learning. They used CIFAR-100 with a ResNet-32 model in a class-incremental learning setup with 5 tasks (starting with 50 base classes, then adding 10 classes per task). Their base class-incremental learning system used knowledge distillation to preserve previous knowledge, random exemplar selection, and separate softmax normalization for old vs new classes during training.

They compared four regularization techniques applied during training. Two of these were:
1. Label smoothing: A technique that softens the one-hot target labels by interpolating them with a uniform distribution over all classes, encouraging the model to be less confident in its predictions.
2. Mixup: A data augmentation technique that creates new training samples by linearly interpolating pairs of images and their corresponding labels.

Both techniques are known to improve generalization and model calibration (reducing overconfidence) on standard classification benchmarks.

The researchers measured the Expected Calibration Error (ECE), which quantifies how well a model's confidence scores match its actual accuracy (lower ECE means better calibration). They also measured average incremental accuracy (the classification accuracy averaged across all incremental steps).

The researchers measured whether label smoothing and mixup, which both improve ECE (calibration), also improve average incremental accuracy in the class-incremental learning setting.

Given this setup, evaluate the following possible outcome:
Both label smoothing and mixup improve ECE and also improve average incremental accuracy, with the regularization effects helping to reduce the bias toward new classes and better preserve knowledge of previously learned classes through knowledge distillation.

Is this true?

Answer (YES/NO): NO